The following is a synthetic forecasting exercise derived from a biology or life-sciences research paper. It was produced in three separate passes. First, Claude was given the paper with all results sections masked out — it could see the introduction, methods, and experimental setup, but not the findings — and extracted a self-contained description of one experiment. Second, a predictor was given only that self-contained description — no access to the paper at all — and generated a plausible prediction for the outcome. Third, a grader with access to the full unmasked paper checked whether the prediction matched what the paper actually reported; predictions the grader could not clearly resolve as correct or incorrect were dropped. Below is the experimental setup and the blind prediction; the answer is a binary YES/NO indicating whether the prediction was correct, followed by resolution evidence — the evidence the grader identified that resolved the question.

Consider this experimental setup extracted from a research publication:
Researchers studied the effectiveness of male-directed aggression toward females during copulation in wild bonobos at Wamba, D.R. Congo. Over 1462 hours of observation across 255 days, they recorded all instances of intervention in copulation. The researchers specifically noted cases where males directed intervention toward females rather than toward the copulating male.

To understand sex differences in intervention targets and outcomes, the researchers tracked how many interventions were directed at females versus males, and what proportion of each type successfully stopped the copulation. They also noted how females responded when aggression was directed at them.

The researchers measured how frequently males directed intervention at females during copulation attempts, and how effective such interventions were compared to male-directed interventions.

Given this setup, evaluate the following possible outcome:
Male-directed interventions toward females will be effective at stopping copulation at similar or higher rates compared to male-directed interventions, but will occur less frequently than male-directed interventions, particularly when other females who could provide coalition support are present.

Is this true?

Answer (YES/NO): NO